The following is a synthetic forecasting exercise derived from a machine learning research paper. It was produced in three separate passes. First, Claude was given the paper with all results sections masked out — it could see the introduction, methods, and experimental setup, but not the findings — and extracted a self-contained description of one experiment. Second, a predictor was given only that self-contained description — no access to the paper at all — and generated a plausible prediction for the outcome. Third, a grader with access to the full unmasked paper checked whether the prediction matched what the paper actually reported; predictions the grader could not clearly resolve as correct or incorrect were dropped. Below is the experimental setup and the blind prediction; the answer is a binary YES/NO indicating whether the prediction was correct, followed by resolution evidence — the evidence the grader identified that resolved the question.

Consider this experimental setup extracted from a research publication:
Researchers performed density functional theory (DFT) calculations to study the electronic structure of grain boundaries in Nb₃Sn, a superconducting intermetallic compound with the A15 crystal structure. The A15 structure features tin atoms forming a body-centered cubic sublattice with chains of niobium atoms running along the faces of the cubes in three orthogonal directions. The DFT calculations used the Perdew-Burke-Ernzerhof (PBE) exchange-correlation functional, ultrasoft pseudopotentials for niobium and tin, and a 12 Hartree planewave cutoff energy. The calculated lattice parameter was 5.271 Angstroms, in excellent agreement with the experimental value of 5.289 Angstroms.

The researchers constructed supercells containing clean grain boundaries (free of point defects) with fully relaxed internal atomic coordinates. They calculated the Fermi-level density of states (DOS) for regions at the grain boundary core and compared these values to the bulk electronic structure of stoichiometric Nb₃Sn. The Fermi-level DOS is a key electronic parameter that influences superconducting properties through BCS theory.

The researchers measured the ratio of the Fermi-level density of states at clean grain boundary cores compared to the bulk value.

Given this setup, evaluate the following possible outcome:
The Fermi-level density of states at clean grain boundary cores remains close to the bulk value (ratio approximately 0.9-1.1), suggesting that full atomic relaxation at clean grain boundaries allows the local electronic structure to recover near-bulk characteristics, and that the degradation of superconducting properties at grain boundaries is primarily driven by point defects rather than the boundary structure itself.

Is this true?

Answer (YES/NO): NO